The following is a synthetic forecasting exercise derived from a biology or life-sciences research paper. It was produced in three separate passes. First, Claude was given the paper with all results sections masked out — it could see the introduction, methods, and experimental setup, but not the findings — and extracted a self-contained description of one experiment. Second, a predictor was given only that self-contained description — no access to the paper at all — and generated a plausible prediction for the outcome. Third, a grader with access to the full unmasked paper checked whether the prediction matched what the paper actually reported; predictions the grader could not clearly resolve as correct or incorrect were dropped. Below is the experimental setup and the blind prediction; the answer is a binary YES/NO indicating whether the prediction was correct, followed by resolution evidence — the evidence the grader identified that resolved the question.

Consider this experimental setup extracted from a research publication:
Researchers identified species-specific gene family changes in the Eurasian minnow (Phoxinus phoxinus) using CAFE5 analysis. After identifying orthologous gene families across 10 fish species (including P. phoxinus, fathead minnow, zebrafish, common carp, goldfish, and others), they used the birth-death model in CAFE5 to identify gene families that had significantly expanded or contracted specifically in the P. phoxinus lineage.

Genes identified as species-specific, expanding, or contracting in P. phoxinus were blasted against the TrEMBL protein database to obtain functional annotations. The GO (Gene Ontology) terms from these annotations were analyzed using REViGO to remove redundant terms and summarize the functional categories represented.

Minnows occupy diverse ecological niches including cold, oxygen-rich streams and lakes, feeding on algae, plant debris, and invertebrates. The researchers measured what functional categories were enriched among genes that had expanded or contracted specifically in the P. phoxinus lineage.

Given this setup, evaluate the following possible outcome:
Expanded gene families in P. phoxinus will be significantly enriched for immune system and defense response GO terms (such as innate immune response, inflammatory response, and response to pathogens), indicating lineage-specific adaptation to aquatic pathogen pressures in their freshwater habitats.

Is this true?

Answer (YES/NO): NO